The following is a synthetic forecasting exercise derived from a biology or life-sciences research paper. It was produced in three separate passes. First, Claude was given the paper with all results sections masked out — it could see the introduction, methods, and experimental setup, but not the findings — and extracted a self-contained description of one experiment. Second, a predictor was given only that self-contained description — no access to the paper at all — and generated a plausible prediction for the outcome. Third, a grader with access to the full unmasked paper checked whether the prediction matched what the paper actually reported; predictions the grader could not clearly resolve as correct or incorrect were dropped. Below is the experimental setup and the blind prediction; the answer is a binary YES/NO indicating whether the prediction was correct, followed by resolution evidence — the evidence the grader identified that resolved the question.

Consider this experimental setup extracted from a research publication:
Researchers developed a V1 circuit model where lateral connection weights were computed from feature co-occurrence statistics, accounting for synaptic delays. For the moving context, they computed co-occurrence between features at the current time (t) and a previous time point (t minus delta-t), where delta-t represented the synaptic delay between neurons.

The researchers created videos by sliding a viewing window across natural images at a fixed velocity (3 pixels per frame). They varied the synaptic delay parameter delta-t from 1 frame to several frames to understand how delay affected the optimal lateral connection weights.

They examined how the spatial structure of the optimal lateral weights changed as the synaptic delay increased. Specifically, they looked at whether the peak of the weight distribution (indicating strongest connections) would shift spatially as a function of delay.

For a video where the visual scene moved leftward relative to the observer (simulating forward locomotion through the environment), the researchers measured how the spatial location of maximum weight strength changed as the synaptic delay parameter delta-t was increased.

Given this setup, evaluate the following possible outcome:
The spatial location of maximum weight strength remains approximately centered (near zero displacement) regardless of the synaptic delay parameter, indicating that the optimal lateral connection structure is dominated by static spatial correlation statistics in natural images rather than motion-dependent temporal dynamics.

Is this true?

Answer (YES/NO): NO